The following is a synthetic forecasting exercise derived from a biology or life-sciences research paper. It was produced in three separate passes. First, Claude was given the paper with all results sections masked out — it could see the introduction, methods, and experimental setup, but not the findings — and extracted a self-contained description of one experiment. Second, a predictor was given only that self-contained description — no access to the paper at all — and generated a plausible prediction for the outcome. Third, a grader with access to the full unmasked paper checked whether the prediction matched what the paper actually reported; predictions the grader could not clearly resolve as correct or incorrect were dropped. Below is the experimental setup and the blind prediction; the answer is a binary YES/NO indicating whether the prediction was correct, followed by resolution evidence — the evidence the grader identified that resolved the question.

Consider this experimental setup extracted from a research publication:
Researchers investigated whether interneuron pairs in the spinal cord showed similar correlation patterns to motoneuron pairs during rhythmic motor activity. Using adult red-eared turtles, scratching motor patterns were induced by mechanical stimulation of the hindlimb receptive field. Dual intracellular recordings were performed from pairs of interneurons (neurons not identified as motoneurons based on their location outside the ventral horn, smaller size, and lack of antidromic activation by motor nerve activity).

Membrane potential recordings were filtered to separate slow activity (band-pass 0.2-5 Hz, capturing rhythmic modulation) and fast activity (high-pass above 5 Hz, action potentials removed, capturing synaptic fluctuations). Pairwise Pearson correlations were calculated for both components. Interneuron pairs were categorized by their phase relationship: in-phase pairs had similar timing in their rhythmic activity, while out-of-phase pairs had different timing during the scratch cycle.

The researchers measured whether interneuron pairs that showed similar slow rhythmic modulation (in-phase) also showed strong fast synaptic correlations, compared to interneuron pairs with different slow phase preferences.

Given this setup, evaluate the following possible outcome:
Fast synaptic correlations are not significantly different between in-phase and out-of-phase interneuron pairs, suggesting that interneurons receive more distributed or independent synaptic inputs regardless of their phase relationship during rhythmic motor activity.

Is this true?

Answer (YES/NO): YES